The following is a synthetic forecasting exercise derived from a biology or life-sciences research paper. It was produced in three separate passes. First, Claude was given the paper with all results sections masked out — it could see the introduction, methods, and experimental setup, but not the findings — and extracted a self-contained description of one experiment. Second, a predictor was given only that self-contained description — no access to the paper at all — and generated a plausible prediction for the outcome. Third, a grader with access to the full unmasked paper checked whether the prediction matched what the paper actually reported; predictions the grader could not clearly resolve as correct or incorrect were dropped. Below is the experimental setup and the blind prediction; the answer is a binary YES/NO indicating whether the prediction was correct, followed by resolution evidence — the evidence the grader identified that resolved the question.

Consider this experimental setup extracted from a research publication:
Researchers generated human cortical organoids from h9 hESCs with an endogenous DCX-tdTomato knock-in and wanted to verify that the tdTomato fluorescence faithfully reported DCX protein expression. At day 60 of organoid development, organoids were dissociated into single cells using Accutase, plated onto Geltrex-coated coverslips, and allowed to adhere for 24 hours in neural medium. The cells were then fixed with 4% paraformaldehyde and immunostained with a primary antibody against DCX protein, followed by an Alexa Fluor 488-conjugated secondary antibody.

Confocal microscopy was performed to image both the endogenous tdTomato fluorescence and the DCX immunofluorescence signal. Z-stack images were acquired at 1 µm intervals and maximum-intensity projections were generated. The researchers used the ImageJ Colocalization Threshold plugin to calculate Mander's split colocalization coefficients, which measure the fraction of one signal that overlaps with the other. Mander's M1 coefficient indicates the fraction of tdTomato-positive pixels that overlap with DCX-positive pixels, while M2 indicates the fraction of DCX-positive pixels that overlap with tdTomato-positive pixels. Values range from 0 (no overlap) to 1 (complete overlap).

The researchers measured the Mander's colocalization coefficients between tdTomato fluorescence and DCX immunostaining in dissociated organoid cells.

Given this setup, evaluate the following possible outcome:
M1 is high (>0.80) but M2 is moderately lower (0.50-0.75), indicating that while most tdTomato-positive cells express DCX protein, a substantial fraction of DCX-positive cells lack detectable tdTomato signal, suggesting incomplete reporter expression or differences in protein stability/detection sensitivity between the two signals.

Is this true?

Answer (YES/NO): NO